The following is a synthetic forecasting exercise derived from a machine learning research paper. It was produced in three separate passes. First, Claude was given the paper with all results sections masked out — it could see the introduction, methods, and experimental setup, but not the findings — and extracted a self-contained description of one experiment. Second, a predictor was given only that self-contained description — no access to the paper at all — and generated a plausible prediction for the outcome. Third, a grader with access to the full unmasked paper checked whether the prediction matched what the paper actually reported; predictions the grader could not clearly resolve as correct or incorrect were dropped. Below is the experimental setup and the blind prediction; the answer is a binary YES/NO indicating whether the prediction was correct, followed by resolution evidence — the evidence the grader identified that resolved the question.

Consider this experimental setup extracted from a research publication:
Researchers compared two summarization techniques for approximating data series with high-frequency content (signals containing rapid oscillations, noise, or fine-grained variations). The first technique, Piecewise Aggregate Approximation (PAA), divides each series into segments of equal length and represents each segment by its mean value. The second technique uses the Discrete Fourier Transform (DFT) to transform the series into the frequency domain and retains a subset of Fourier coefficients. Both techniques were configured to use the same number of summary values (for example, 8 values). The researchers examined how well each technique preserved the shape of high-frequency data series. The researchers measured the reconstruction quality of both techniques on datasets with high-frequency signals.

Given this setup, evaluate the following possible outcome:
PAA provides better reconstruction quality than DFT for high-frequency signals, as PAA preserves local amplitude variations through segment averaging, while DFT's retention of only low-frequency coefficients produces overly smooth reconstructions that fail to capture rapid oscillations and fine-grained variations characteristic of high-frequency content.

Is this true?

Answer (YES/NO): NO